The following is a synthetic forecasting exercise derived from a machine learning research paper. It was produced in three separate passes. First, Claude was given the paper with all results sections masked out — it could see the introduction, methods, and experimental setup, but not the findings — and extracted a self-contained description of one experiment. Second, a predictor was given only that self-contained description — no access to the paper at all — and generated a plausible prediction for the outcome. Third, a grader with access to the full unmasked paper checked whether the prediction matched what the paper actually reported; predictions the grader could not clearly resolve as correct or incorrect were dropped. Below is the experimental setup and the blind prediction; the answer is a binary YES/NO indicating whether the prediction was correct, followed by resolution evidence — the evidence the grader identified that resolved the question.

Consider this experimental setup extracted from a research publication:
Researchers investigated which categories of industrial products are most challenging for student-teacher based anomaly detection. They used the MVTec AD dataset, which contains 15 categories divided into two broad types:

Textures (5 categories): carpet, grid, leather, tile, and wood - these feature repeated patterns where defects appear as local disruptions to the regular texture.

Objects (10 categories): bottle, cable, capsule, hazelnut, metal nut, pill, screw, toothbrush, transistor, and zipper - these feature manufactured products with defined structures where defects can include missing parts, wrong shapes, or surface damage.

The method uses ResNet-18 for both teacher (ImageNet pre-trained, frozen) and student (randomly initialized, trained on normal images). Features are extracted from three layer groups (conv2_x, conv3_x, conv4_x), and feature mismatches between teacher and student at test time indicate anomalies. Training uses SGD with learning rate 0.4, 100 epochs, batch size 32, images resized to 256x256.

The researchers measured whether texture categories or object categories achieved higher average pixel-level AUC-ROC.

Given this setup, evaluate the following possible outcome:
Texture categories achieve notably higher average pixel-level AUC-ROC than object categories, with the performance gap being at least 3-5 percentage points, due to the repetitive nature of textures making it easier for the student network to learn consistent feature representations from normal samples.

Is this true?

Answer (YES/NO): NO